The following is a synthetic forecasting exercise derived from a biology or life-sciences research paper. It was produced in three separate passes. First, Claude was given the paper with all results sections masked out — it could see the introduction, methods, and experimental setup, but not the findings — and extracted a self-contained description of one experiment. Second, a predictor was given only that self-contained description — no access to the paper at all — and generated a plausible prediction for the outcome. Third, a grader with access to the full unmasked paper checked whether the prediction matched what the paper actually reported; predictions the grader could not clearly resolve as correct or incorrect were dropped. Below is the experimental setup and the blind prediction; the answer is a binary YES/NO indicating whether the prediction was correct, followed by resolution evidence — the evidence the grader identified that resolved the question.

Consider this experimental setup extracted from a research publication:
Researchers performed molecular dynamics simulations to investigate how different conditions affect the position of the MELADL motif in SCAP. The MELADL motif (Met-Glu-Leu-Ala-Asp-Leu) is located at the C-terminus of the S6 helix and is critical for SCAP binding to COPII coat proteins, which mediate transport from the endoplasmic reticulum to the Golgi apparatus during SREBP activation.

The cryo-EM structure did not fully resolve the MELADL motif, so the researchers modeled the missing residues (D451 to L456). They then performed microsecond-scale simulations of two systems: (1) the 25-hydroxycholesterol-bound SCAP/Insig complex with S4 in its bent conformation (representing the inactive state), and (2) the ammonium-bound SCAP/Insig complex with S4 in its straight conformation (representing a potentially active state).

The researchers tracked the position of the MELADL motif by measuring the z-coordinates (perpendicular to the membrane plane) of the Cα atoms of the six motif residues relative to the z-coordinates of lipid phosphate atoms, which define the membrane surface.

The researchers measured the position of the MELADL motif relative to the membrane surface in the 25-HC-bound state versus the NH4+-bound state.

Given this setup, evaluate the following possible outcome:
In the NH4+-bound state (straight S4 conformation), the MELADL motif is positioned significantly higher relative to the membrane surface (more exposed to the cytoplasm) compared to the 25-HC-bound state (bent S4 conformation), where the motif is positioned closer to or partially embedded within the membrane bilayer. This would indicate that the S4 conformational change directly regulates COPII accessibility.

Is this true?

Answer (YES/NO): NO